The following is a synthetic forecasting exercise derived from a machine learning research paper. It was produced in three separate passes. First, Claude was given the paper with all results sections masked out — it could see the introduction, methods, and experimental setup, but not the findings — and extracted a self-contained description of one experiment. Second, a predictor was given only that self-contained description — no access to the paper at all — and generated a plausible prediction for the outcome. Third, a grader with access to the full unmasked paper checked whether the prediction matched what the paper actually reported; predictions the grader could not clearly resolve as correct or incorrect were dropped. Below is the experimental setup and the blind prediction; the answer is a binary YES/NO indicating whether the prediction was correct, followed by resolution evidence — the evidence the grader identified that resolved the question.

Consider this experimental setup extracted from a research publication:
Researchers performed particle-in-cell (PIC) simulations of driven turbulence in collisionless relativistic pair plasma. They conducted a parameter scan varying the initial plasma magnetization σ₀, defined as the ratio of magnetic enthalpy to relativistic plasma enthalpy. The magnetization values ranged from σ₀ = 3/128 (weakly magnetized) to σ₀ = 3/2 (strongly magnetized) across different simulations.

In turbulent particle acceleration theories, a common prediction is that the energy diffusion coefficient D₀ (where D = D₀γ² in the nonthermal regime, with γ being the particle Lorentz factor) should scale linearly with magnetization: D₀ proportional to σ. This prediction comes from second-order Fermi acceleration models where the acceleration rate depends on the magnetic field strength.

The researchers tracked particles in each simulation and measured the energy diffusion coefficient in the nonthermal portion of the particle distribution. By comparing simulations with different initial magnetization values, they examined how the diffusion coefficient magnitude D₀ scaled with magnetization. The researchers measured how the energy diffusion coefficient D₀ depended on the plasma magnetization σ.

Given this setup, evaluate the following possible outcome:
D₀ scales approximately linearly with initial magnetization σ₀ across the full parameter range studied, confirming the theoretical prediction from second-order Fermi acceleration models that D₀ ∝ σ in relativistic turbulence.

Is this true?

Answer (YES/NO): NO